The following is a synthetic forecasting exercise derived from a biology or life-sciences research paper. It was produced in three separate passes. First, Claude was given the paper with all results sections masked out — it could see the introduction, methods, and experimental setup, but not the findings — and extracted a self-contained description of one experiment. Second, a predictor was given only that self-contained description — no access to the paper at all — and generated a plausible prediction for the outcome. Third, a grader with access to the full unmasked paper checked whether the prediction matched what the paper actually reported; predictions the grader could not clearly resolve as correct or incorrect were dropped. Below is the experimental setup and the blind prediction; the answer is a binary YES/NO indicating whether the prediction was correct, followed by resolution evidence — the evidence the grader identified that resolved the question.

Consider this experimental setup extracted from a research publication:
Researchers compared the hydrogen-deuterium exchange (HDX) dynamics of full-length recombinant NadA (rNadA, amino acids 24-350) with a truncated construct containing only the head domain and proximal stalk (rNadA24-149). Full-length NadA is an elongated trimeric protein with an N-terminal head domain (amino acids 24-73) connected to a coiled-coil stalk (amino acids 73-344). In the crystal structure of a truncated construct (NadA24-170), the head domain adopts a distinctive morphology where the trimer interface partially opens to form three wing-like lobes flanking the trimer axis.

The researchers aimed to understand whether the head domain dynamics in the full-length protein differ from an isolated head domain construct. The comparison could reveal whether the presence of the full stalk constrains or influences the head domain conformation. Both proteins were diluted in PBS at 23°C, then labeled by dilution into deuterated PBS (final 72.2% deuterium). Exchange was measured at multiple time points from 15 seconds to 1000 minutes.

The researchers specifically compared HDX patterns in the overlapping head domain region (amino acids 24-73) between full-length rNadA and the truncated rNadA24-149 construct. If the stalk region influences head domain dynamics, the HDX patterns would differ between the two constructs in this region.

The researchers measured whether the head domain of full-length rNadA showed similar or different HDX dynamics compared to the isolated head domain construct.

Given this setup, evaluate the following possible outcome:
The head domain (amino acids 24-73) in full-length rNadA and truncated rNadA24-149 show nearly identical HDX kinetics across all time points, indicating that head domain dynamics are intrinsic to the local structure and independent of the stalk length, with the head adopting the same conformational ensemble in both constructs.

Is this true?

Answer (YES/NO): NO